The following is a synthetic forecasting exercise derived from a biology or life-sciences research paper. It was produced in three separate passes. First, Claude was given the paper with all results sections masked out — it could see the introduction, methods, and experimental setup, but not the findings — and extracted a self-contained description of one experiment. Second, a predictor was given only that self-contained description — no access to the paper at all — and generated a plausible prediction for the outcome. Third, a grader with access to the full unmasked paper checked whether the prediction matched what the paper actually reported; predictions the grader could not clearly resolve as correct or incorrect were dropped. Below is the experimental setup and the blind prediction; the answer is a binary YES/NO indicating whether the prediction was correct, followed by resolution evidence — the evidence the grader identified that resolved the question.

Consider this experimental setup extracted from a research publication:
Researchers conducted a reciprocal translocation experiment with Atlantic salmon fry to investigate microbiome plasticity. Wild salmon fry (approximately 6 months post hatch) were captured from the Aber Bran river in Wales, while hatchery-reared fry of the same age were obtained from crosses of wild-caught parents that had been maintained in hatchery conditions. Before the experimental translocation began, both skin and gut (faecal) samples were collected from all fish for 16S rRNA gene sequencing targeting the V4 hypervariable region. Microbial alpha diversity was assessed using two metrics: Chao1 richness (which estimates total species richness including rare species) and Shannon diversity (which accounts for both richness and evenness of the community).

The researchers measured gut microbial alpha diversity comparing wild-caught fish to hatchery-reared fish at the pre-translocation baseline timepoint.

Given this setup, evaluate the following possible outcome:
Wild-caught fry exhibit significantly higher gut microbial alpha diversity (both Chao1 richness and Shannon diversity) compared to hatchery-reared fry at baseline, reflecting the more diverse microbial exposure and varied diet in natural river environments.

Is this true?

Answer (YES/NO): NO